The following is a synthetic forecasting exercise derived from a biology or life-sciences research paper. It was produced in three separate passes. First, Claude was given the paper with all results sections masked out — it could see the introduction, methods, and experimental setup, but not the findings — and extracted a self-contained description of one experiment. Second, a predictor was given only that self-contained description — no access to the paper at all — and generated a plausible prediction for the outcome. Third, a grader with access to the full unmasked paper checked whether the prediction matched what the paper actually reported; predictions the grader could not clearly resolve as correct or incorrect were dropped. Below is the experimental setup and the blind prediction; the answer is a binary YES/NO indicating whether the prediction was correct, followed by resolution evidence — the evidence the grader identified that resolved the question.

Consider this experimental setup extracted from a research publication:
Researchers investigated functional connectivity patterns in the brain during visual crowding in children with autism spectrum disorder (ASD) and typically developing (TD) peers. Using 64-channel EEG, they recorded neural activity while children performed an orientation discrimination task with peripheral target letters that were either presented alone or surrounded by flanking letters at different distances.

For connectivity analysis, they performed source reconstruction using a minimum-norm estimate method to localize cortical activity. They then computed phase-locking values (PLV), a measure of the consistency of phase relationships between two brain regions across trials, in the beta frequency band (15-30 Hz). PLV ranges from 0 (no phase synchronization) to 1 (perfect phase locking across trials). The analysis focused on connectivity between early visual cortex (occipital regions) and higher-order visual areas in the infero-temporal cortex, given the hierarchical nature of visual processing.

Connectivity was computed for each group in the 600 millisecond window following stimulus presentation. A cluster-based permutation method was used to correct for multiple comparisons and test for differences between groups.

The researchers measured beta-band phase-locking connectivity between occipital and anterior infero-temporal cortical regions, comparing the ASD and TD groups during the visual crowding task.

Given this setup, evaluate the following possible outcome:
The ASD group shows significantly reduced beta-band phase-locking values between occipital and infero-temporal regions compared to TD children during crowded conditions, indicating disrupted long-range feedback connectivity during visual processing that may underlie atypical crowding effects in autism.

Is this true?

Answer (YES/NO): NO